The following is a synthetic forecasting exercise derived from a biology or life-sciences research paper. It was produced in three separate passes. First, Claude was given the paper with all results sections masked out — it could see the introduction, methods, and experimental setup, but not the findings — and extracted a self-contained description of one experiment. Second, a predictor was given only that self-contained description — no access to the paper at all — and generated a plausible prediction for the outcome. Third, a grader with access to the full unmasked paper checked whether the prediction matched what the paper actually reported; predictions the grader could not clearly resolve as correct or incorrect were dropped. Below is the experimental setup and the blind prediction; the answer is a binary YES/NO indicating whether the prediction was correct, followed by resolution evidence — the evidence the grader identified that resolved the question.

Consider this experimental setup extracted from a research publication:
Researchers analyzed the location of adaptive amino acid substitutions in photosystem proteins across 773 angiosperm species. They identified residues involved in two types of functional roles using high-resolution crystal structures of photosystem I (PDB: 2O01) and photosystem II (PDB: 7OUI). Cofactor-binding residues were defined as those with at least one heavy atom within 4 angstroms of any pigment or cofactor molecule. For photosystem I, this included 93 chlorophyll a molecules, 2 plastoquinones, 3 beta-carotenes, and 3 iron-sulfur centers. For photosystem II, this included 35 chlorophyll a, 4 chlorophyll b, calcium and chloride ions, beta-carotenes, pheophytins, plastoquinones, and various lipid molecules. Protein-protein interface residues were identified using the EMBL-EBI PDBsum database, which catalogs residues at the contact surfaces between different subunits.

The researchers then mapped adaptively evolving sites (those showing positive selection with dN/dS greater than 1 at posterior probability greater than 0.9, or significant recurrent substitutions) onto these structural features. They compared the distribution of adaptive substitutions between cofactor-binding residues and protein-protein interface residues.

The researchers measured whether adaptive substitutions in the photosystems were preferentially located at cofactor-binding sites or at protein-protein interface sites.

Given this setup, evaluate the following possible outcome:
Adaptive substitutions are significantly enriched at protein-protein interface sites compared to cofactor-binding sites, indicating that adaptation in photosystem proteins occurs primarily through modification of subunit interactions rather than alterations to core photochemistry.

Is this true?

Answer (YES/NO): NO